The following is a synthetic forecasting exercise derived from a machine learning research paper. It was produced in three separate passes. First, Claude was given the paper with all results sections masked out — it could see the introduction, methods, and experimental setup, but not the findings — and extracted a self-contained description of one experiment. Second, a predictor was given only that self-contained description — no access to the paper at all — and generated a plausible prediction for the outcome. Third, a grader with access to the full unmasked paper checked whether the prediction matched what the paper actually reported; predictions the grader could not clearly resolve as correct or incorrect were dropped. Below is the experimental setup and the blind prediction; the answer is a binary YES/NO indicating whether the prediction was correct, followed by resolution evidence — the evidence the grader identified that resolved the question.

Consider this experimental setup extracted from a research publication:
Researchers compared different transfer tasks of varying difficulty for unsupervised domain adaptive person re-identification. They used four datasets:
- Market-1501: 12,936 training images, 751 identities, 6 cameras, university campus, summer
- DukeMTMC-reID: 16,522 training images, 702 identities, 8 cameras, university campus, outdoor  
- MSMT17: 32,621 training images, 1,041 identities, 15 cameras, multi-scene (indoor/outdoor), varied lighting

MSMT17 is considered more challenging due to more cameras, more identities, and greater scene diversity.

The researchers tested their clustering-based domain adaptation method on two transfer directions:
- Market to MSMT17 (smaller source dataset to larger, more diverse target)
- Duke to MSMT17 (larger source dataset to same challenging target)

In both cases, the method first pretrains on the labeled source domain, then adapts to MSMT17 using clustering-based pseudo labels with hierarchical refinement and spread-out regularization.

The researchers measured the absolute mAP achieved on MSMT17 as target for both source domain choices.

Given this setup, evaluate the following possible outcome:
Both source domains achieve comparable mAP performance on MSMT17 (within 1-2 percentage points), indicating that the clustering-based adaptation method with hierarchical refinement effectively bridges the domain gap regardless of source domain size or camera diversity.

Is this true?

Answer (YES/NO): YES